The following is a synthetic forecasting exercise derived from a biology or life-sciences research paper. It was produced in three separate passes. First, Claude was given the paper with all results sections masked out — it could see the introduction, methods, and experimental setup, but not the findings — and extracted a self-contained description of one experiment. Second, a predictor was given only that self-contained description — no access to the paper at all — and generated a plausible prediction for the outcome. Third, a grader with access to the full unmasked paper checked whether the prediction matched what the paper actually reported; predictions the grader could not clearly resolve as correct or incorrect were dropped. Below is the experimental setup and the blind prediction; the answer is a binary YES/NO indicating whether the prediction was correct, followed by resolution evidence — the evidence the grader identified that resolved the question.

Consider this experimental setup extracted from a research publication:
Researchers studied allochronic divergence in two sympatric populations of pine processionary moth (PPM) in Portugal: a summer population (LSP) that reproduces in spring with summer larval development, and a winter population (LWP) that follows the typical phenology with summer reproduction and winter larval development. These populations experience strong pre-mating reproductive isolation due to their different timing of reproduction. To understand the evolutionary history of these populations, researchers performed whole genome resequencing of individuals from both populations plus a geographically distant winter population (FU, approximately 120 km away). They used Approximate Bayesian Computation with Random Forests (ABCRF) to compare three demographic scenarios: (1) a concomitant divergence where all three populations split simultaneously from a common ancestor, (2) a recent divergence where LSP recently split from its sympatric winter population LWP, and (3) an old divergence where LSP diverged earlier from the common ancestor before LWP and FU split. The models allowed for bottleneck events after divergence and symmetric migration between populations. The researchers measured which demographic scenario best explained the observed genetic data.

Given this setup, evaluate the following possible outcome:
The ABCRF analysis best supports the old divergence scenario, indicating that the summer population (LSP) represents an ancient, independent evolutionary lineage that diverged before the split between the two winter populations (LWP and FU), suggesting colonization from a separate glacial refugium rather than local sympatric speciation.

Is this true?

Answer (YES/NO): NO